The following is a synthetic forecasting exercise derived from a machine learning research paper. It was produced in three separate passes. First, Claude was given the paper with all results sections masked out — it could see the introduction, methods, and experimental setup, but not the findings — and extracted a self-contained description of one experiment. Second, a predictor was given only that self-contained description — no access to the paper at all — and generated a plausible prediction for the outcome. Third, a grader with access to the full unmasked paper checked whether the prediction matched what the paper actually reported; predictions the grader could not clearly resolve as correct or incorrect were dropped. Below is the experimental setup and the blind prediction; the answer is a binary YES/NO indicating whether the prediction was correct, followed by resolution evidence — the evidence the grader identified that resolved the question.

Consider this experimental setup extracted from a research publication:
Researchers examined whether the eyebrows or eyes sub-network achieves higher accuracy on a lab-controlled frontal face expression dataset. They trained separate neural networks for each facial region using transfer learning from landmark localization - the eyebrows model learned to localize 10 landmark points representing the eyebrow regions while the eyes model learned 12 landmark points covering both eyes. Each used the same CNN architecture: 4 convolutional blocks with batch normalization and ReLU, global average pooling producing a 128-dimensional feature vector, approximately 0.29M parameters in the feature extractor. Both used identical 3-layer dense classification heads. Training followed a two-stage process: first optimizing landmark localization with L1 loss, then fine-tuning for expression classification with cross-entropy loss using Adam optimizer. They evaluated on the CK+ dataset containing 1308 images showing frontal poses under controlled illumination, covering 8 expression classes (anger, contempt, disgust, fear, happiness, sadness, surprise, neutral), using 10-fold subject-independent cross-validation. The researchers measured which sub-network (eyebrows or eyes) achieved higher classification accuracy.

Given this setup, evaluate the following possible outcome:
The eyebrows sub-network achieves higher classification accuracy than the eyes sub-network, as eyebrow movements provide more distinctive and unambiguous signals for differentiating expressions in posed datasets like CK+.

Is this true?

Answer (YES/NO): NO